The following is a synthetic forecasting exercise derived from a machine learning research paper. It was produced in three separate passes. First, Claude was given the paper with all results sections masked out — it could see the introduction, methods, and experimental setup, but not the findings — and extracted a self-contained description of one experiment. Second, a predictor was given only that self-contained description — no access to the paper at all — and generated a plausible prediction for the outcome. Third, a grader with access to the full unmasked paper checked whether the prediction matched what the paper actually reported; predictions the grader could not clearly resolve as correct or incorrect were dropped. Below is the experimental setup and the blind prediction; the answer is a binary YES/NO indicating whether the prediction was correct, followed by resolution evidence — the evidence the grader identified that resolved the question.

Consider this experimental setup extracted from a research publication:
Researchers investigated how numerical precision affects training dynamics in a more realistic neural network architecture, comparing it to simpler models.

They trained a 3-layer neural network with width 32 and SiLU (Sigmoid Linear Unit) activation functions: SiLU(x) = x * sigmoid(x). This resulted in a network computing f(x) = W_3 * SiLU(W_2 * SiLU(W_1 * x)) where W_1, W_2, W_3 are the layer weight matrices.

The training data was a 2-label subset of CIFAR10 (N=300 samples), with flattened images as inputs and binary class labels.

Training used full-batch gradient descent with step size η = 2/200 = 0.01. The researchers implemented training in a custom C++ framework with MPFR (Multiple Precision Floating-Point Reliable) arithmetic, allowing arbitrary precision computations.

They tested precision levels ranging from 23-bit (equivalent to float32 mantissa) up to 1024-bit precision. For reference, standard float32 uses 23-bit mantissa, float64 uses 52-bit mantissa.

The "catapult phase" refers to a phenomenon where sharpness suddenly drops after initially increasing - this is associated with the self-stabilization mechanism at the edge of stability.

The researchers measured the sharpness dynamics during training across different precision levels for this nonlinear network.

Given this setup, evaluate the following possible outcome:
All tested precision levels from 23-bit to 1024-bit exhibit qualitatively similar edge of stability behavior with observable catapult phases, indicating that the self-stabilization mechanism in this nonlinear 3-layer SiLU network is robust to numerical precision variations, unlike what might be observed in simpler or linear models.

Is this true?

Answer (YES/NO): NO